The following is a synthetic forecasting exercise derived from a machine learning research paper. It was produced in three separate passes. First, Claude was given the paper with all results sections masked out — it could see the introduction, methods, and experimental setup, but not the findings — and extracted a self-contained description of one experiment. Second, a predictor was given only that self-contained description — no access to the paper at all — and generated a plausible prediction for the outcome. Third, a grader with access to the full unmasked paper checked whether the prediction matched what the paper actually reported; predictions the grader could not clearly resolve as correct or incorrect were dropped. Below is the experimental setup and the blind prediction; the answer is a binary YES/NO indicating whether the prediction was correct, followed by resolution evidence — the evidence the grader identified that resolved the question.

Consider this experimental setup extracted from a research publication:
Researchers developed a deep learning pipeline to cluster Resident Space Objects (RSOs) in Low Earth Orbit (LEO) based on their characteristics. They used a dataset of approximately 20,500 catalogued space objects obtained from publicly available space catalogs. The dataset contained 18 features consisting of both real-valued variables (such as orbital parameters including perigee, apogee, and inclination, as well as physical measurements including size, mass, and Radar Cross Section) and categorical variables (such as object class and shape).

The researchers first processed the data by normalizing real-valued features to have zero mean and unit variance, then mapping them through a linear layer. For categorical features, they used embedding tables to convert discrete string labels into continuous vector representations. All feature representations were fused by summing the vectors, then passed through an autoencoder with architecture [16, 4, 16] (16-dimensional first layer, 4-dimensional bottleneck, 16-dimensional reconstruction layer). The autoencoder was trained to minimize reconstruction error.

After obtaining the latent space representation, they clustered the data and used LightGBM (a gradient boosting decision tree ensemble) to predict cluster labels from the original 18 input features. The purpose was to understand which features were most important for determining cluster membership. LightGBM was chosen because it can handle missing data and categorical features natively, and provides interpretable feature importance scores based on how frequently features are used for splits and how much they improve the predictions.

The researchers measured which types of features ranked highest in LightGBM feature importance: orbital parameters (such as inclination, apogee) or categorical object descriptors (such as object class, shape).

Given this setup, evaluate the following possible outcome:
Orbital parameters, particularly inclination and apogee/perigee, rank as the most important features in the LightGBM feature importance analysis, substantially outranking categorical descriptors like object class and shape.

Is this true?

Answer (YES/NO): NO